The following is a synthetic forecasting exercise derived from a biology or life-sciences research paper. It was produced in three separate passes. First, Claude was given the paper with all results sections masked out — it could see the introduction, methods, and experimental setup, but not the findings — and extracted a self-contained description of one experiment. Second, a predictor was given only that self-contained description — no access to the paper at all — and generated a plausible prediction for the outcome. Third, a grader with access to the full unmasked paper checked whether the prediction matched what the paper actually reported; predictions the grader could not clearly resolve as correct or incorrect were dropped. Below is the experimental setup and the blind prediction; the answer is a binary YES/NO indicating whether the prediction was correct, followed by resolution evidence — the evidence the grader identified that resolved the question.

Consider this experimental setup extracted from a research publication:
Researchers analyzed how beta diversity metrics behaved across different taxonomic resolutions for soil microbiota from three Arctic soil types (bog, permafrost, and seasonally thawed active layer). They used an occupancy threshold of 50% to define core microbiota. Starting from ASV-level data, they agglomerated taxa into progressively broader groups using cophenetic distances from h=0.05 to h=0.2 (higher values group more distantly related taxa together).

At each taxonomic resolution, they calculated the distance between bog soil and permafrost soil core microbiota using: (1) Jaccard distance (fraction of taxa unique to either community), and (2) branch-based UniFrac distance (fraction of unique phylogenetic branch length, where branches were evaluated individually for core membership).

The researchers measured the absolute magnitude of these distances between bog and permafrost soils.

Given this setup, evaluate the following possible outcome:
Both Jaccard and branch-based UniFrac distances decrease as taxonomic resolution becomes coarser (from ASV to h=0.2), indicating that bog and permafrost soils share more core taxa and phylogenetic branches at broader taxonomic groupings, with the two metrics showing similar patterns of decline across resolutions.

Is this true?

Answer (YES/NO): NO